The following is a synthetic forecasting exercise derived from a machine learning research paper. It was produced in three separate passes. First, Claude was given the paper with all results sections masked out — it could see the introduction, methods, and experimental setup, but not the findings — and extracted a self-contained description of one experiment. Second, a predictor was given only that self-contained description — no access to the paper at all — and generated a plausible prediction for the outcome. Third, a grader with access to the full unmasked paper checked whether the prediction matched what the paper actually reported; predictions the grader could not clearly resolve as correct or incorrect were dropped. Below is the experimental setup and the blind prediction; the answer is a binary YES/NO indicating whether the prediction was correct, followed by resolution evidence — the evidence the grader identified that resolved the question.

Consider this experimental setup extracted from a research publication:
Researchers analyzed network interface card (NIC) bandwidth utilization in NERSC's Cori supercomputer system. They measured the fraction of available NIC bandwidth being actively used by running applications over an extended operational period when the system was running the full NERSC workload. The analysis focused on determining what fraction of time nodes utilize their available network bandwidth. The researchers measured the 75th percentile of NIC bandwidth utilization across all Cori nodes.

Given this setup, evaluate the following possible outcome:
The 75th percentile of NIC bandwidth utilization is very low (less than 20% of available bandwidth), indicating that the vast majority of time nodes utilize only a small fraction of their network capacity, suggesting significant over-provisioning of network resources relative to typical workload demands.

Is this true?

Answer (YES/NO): YES